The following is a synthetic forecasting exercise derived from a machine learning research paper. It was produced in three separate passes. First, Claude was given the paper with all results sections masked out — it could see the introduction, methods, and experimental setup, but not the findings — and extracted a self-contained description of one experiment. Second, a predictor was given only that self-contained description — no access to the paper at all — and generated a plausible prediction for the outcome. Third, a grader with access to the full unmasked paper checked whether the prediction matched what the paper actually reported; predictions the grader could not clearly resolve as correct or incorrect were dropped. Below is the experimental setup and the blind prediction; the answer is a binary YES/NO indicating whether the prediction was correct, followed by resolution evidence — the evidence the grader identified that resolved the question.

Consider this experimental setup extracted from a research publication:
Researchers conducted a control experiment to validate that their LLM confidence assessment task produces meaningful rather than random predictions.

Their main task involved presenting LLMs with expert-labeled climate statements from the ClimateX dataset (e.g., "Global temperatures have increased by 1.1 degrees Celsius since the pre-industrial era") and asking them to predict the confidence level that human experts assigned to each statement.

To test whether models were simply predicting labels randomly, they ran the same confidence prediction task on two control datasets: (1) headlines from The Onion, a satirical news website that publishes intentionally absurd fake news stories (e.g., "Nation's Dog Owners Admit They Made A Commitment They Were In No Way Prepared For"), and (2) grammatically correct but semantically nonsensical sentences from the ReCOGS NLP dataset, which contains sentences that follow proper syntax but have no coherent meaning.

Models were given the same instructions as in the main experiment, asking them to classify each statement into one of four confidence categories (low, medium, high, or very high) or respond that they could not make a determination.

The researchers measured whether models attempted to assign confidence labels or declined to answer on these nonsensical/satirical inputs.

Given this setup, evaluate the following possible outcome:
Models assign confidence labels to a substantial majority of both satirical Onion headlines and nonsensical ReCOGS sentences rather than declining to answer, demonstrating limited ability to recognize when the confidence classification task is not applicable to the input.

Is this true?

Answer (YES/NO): NO